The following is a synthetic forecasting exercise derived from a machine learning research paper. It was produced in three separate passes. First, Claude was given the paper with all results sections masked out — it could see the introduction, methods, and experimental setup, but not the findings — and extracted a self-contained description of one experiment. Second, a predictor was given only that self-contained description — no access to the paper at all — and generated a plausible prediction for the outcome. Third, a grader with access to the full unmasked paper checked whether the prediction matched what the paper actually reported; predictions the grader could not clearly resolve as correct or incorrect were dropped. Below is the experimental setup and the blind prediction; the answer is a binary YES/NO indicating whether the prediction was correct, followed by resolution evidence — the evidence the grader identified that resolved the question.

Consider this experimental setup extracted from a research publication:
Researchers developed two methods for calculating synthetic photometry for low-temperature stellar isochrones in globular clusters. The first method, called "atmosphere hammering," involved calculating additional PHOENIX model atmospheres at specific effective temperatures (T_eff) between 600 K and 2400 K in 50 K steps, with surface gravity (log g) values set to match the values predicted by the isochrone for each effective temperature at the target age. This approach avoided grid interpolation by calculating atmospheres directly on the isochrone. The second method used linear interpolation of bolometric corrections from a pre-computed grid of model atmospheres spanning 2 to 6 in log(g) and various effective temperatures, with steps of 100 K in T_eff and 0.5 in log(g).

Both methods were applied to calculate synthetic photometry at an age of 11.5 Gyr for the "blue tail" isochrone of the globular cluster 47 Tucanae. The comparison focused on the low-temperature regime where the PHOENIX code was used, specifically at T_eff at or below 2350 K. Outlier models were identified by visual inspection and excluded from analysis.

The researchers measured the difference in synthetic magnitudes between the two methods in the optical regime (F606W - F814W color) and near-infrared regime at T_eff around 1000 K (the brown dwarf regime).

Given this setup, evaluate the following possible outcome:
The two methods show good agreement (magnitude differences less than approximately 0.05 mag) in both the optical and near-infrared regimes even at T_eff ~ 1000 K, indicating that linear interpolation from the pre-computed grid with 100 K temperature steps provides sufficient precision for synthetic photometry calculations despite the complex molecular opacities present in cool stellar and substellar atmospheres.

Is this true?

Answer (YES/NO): NO